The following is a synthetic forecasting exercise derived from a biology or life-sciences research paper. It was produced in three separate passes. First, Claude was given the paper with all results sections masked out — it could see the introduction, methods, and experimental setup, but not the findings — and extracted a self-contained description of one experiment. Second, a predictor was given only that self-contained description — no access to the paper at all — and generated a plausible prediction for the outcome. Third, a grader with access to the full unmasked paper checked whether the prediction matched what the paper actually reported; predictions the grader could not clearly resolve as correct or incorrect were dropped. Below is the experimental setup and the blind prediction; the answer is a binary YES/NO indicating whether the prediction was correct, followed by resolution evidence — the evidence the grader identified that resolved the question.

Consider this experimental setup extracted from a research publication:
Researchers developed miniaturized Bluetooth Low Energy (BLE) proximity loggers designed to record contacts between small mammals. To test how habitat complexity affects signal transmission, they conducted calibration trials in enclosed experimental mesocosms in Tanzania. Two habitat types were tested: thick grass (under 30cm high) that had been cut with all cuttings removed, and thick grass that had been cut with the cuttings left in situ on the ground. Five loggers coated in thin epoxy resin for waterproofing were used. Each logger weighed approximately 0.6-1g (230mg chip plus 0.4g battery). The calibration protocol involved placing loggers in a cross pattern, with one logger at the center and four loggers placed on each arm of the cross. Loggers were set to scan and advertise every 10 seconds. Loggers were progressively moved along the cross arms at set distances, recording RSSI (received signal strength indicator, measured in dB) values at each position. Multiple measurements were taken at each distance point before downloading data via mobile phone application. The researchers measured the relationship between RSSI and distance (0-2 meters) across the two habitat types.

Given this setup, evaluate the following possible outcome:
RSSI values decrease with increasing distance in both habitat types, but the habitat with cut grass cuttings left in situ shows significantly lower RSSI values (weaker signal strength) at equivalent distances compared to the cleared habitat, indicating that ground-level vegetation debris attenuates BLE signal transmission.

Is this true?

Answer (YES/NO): NO